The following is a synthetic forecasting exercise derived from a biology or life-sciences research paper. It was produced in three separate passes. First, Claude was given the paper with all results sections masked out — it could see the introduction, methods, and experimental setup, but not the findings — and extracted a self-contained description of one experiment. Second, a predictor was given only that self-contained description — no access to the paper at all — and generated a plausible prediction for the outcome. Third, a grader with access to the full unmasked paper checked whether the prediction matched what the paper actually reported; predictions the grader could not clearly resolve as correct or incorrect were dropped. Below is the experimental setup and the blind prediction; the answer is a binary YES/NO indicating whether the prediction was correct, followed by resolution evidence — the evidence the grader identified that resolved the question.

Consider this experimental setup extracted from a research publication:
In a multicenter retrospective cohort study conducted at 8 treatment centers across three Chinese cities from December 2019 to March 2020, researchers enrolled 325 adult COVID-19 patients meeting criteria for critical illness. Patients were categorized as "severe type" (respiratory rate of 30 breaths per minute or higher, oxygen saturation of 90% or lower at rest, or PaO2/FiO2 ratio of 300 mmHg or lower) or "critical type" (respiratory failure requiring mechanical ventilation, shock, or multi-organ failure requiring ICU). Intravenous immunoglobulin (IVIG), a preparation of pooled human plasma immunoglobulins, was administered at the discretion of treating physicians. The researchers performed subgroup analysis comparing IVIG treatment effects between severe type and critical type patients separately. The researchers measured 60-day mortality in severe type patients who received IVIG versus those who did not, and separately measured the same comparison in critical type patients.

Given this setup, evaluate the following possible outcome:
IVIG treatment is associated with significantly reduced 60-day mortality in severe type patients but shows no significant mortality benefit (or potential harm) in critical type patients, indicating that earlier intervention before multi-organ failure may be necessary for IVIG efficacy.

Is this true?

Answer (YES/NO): NO